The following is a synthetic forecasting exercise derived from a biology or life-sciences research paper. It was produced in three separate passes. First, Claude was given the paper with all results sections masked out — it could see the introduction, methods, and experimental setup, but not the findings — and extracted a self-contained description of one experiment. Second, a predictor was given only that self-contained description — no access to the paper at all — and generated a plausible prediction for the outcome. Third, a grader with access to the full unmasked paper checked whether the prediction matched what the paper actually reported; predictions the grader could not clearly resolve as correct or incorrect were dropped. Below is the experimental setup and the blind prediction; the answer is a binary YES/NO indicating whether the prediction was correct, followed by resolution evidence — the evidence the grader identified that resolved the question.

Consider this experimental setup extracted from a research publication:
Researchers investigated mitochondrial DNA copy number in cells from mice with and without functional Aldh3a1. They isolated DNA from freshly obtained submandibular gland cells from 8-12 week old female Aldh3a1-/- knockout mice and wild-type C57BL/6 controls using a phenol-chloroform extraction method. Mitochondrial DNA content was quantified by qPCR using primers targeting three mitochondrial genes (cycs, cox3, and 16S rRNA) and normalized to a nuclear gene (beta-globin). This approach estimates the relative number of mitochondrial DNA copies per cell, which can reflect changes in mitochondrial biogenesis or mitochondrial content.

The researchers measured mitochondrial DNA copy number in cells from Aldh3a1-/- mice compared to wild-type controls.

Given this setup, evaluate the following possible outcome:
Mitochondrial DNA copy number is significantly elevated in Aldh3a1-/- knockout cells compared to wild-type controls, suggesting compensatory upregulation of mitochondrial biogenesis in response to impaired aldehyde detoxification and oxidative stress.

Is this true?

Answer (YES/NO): NO